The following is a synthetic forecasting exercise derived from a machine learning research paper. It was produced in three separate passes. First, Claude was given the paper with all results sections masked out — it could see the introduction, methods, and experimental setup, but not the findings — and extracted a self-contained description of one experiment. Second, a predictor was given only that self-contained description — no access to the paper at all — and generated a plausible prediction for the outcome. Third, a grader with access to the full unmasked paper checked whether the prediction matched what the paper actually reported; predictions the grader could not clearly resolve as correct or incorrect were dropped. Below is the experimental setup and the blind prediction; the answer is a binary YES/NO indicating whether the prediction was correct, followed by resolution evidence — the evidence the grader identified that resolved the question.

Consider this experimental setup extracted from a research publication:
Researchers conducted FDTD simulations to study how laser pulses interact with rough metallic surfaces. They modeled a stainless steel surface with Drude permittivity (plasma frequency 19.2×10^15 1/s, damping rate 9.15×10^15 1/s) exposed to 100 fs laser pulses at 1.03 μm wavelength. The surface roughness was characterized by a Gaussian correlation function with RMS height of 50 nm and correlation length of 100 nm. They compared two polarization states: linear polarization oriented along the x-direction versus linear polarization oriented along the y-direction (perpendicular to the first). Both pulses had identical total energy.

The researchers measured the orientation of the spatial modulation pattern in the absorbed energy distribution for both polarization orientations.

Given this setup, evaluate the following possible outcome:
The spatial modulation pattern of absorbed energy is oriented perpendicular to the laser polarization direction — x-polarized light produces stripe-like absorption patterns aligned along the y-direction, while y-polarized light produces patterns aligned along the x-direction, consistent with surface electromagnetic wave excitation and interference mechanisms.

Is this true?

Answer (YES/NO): NO